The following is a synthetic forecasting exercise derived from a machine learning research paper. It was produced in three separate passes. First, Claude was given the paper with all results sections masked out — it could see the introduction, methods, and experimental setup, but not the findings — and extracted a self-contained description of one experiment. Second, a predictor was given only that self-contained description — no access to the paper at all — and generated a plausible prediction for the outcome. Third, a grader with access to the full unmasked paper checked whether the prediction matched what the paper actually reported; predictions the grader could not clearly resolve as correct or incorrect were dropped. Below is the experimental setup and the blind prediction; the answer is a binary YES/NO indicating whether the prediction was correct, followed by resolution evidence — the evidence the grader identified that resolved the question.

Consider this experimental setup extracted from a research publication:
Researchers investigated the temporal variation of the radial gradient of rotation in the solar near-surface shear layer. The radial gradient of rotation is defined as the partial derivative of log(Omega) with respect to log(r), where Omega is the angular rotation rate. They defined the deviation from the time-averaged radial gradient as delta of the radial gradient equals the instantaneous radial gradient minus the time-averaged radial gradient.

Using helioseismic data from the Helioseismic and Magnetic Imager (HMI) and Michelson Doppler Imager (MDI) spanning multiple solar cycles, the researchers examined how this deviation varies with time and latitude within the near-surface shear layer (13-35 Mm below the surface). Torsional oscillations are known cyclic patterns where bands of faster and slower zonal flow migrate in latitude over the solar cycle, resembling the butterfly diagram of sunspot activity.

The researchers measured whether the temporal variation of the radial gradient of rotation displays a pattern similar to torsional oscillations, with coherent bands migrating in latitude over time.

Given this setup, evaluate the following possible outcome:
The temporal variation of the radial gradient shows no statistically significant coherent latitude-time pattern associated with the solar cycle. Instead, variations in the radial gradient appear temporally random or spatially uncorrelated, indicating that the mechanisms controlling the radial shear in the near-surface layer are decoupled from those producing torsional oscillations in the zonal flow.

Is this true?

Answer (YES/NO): NO